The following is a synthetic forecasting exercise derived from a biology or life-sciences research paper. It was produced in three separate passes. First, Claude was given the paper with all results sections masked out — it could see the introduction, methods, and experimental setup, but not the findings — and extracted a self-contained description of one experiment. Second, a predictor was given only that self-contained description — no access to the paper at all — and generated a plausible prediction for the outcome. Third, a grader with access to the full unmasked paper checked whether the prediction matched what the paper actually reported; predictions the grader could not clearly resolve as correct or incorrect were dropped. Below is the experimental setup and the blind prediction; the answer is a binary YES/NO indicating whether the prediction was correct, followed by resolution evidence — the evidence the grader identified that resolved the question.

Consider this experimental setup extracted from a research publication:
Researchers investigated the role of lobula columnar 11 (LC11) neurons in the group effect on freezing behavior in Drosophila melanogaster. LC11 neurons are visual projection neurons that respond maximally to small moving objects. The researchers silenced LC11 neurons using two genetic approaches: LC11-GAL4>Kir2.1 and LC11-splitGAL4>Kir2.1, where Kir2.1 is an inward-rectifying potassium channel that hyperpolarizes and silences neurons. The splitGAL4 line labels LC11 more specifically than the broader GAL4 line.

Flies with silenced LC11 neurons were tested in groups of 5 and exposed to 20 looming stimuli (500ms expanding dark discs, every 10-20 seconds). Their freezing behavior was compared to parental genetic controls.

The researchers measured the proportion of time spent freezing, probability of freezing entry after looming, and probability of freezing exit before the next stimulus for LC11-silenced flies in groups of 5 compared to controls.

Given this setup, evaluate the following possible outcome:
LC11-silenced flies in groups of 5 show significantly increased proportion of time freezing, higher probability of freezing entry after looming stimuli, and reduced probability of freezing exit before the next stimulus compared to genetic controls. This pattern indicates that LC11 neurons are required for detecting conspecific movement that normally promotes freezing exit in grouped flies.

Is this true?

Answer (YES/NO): NO